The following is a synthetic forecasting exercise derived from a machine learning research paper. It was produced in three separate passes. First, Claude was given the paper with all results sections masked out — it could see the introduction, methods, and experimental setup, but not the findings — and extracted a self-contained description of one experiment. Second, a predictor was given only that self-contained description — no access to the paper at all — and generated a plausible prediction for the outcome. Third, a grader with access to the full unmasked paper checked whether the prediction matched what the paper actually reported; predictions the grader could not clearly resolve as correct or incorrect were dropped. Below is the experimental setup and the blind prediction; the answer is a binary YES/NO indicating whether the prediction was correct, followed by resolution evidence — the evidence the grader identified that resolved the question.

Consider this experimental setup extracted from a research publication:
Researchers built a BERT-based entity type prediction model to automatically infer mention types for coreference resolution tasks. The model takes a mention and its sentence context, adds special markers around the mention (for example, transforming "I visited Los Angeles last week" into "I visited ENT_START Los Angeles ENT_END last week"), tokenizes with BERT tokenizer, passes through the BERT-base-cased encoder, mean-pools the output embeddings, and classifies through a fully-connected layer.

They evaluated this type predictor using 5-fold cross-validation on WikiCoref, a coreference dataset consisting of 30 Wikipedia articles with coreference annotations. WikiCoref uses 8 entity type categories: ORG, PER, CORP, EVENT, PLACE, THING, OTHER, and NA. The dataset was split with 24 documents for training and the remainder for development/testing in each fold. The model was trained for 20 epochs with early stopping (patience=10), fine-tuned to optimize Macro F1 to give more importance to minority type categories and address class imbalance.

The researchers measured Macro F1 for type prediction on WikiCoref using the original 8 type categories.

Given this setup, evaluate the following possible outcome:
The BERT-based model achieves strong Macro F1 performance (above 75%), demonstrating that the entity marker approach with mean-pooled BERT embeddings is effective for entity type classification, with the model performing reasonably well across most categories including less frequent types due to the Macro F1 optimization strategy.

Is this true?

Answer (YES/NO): NO